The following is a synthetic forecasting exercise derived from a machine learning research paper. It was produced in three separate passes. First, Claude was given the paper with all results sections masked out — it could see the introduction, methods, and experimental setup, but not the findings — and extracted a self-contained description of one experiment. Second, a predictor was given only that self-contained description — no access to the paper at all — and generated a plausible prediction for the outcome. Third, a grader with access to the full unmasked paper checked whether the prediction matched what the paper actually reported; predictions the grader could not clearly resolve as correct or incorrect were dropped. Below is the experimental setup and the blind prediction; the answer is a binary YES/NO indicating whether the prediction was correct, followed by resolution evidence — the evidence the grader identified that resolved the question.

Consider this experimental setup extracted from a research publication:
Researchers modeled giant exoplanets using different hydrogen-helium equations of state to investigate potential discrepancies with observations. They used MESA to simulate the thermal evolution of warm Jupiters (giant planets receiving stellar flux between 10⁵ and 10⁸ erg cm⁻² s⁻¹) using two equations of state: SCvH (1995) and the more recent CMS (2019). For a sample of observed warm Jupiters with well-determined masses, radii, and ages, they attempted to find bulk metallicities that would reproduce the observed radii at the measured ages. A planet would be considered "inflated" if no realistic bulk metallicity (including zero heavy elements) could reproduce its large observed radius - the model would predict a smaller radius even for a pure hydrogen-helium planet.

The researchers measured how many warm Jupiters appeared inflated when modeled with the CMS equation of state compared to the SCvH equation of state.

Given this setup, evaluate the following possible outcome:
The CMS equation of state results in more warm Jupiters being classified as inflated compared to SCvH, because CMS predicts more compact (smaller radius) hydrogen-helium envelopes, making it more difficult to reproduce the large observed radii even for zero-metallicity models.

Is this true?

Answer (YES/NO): YES